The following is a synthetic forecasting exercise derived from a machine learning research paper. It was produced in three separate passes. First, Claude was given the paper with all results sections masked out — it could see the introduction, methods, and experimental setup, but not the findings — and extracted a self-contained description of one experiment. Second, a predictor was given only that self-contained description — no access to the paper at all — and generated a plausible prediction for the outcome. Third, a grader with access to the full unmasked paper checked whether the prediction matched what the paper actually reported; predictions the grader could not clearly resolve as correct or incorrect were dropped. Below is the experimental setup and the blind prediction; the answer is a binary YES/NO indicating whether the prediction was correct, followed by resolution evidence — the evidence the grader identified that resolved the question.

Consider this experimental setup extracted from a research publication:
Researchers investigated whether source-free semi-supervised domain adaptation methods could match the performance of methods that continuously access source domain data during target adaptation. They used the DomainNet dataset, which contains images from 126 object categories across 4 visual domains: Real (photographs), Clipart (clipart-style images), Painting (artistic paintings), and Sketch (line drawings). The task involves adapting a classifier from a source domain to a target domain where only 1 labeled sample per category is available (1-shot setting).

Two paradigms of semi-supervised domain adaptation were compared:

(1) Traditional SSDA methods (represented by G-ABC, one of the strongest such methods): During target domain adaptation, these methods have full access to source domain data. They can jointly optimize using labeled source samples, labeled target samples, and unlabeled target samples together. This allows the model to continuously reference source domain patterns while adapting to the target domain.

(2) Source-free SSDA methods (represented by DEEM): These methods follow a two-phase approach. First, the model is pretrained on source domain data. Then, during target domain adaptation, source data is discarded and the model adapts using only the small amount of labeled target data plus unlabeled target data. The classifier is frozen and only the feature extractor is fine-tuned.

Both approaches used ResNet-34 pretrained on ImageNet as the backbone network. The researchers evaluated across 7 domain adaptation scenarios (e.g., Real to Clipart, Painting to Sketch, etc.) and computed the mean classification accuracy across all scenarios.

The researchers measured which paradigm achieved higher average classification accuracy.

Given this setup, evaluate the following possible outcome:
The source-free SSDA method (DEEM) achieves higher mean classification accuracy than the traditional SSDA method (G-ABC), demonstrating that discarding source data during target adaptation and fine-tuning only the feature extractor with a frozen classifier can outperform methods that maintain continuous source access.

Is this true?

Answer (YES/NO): YES